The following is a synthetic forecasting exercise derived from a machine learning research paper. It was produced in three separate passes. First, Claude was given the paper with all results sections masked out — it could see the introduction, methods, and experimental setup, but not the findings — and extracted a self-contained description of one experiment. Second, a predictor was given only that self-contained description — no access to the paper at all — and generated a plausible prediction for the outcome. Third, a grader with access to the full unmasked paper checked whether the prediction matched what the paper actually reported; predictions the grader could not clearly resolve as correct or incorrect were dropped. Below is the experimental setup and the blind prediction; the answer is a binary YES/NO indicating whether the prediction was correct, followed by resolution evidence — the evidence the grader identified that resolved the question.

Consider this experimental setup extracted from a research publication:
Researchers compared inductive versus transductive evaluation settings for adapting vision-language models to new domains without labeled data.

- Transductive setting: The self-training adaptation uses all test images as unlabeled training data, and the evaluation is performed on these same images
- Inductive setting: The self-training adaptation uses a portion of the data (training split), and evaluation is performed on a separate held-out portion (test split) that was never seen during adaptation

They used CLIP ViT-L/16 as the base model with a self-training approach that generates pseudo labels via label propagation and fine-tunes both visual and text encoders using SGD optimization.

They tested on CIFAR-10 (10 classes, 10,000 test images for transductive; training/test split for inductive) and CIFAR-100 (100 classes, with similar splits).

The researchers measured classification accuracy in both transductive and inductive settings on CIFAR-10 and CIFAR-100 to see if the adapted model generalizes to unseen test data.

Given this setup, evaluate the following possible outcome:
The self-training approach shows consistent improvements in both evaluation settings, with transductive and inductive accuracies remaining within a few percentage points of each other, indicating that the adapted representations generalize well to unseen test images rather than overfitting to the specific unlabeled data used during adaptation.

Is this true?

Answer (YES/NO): YES